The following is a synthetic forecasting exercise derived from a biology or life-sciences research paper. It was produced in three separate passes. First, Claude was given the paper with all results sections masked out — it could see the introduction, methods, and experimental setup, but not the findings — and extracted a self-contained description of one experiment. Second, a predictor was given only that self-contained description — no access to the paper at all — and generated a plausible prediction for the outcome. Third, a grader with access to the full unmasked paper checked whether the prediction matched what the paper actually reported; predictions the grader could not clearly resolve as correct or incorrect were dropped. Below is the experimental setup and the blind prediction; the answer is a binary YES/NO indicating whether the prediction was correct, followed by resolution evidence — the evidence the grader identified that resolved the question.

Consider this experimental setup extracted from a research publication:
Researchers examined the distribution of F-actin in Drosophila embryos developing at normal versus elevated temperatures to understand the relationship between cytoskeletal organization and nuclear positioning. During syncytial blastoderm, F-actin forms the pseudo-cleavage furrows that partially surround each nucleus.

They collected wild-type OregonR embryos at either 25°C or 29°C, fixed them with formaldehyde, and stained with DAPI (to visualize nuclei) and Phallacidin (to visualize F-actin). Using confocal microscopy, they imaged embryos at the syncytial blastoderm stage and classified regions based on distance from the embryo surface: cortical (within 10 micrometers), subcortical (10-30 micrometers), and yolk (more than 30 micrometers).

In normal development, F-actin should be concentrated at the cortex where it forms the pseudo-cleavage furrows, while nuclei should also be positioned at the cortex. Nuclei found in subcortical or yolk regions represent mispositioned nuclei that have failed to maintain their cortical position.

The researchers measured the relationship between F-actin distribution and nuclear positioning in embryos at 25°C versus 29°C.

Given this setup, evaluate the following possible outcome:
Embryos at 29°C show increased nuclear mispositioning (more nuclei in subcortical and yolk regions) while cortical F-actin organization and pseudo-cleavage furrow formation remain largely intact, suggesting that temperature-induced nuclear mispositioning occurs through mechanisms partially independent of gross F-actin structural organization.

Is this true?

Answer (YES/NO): NO